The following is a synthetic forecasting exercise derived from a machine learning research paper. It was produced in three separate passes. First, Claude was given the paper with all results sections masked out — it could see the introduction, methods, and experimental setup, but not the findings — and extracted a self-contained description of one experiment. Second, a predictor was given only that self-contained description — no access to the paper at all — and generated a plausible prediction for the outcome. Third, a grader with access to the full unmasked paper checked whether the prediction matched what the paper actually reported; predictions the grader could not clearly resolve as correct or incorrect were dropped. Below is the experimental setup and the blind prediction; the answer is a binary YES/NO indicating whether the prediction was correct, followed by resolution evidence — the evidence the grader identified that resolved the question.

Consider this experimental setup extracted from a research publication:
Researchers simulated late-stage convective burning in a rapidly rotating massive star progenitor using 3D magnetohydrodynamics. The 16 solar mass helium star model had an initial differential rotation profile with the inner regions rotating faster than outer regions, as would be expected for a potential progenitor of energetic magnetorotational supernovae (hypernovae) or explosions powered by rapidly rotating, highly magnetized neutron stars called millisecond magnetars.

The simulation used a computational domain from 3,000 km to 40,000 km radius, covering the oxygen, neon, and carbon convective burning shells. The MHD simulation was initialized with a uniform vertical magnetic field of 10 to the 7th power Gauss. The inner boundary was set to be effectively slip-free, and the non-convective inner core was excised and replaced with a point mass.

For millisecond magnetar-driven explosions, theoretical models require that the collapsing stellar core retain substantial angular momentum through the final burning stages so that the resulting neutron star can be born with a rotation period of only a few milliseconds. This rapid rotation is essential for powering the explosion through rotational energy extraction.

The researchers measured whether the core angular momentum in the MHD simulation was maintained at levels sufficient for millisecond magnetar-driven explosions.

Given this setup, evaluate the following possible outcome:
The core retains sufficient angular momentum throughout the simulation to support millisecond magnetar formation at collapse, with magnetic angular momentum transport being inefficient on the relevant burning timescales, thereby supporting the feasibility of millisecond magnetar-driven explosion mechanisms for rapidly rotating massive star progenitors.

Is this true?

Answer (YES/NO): NO